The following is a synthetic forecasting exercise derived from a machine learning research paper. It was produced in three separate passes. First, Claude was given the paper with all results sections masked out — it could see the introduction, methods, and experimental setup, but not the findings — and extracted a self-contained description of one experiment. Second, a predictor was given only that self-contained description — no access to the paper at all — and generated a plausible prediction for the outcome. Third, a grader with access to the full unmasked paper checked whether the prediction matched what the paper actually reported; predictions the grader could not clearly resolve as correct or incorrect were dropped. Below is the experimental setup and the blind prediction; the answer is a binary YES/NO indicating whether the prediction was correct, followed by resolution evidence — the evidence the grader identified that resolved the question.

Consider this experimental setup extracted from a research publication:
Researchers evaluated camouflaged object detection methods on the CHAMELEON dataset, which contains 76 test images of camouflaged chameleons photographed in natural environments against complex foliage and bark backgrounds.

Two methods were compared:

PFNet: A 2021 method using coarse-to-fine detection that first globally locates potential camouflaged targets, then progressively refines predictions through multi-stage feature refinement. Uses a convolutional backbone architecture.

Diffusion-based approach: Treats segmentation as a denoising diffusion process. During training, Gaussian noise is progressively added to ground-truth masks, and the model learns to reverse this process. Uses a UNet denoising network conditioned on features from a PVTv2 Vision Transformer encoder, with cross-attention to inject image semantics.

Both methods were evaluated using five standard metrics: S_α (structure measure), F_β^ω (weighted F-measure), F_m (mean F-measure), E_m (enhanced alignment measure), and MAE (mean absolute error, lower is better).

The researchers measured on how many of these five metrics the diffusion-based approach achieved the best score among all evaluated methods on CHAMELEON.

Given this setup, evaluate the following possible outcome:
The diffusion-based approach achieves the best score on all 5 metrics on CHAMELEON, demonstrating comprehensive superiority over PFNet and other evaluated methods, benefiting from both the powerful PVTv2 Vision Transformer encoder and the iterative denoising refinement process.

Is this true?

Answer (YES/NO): NO